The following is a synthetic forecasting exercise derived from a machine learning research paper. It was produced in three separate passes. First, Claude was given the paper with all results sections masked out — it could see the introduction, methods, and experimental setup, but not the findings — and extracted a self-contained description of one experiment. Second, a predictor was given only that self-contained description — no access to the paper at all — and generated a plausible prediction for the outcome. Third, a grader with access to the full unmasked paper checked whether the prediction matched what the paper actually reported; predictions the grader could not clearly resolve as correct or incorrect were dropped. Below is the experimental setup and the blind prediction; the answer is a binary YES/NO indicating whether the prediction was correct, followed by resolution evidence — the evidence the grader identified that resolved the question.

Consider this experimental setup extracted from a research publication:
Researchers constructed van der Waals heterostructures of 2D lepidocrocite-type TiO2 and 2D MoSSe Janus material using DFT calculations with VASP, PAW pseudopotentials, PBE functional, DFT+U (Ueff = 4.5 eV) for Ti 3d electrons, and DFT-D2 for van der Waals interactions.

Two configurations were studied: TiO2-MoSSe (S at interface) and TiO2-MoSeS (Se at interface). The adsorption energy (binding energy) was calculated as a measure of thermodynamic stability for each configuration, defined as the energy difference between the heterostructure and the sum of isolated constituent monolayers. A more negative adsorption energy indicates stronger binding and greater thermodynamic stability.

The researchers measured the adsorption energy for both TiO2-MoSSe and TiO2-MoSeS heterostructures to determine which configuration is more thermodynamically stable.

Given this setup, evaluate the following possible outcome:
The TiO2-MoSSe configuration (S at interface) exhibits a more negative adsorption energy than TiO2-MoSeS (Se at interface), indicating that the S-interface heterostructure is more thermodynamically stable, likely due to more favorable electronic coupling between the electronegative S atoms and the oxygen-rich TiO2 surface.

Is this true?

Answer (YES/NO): YES